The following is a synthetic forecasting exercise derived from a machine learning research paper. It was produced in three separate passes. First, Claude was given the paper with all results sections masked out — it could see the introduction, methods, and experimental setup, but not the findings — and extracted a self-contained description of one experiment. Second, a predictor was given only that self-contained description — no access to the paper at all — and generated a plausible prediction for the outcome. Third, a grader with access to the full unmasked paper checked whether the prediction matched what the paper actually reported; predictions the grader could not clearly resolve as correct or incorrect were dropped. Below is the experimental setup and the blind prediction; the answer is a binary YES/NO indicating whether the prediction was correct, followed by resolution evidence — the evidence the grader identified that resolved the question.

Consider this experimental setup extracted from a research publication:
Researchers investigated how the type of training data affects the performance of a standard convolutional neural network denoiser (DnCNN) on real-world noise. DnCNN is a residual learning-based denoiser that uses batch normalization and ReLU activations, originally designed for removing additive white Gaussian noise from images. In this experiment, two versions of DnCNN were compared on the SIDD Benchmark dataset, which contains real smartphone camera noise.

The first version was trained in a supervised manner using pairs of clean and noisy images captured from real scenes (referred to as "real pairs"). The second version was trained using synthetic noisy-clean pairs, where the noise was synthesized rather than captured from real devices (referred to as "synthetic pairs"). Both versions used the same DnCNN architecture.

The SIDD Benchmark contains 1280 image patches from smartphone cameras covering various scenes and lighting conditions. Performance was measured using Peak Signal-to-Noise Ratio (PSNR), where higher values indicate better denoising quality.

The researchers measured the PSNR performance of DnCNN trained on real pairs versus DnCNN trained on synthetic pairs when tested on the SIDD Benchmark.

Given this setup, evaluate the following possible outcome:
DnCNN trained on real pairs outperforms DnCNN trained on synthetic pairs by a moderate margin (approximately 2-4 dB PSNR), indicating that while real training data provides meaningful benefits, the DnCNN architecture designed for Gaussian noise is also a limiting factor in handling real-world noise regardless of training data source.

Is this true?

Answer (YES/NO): NO